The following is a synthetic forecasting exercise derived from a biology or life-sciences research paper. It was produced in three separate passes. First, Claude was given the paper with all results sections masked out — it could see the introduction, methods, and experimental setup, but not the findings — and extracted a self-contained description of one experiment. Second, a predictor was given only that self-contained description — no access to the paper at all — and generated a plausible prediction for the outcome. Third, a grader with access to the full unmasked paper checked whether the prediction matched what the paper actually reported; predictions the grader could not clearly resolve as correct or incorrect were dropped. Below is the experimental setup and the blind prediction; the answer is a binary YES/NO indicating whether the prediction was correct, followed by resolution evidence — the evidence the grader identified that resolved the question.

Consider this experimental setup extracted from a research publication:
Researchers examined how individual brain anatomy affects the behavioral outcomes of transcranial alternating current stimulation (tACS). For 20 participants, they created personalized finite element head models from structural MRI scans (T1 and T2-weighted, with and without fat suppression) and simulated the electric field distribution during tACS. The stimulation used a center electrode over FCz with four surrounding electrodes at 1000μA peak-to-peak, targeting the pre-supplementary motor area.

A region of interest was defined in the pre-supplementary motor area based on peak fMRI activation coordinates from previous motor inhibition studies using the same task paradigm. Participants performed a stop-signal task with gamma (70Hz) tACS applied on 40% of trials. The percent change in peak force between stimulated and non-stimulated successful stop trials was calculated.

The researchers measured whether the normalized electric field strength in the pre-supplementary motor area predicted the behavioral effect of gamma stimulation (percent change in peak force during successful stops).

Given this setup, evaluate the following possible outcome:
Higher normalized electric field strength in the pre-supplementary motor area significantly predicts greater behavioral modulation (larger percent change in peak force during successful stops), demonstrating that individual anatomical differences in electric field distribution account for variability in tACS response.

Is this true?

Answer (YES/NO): NO